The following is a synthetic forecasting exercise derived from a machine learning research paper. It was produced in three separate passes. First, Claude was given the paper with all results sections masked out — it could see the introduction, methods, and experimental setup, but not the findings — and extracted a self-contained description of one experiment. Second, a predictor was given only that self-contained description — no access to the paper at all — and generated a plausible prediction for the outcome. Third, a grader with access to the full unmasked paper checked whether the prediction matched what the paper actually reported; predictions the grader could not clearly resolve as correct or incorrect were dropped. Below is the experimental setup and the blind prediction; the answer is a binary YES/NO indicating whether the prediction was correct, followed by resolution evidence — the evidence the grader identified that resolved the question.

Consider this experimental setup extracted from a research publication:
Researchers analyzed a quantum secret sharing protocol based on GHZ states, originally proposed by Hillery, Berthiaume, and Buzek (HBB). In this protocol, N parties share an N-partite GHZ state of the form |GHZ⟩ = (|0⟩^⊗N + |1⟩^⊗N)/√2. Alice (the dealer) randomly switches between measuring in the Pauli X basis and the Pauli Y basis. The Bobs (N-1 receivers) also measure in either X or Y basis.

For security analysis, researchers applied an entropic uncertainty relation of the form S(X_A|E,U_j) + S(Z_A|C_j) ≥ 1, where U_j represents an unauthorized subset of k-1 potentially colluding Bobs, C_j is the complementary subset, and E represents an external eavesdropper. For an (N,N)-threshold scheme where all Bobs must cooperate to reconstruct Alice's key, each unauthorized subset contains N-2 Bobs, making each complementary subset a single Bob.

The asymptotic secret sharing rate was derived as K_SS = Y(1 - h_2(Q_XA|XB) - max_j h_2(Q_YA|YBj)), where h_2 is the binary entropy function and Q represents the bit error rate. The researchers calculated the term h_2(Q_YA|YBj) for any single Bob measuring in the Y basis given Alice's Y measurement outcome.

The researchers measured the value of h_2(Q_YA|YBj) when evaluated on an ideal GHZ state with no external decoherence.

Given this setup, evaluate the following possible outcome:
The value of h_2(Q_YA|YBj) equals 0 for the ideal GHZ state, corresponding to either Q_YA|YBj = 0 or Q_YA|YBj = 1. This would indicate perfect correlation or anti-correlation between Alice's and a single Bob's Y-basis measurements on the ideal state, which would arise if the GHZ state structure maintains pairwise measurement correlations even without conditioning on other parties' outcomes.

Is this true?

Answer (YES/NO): NO